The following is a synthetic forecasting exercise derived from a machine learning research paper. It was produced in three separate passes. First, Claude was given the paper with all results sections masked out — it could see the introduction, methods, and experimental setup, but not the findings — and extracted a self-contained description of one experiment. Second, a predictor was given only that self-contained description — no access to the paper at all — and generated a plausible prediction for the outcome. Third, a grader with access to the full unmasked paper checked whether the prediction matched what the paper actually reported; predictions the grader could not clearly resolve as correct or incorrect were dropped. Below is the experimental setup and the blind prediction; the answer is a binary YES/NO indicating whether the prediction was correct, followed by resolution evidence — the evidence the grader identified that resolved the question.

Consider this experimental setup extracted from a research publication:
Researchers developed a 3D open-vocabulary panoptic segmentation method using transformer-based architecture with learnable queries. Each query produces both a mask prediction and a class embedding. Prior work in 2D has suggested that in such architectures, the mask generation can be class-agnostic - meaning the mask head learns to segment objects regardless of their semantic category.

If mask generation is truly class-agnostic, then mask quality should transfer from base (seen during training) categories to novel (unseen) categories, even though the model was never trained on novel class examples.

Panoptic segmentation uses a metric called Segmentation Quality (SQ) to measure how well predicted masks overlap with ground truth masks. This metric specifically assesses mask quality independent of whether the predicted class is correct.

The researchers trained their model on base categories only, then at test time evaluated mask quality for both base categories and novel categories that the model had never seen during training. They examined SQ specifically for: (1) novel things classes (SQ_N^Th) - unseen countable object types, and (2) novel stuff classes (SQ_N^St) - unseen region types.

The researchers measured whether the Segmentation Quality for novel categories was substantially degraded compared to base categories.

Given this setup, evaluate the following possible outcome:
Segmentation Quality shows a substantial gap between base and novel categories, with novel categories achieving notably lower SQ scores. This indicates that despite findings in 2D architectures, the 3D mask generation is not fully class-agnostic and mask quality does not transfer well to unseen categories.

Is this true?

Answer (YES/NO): NO